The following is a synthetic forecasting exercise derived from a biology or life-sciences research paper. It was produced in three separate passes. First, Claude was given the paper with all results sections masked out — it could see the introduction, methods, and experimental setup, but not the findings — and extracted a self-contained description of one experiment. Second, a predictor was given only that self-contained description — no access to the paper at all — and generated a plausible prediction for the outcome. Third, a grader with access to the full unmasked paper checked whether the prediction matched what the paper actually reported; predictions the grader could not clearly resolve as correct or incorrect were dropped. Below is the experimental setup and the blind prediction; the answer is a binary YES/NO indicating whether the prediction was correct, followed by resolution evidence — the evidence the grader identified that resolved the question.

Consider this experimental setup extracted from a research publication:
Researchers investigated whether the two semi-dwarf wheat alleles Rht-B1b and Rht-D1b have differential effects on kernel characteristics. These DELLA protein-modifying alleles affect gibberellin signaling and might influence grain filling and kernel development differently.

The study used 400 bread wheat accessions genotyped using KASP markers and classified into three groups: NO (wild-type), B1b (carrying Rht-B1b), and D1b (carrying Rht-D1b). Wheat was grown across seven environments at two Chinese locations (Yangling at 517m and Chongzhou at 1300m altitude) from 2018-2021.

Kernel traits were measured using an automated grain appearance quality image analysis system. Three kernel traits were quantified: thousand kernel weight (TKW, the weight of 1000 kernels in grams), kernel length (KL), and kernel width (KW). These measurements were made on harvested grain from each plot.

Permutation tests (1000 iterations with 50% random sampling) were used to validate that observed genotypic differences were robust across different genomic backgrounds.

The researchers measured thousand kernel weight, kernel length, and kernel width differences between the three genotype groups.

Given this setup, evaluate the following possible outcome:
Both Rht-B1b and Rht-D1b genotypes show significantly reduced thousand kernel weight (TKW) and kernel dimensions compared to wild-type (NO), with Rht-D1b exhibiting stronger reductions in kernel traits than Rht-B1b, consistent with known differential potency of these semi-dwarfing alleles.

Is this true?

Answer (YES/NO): NO